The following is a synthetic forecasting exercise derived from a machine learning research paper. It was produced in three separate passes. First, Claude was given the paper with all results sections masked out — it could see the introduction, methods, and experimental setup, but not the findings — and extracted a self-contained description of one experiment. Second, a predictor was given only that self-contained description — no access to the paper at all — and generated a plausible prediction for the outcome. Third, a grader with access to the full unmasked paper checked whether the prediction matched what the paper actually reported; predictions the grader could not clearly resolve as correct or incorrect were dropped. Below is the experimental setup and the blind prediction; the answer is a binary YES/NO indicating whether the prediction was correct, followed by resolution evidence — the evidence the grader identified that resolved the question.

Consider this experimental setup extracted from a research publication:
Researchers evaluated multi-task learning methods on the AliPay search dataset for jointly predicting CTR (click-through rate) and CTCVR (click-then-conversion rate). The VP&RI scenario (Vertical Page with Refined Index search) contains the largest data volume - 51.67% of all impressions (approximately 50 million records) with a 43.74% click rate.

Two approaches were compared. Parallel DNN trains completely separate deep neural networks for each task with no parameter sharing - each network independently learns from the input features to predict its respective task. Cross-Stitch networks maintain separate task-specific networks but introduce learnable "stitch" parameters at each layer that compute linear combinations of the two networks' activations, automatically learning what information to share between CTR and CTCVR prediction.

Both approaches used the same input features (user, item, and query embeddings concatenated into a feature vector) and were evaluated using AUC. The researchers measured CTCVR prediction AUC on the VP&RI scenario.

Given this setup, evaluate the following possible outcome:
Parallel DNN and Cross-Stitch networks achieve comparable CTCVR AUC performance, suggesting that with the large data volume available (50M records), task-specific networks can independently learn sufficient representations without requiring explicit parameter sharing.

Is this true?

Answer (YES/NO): NO